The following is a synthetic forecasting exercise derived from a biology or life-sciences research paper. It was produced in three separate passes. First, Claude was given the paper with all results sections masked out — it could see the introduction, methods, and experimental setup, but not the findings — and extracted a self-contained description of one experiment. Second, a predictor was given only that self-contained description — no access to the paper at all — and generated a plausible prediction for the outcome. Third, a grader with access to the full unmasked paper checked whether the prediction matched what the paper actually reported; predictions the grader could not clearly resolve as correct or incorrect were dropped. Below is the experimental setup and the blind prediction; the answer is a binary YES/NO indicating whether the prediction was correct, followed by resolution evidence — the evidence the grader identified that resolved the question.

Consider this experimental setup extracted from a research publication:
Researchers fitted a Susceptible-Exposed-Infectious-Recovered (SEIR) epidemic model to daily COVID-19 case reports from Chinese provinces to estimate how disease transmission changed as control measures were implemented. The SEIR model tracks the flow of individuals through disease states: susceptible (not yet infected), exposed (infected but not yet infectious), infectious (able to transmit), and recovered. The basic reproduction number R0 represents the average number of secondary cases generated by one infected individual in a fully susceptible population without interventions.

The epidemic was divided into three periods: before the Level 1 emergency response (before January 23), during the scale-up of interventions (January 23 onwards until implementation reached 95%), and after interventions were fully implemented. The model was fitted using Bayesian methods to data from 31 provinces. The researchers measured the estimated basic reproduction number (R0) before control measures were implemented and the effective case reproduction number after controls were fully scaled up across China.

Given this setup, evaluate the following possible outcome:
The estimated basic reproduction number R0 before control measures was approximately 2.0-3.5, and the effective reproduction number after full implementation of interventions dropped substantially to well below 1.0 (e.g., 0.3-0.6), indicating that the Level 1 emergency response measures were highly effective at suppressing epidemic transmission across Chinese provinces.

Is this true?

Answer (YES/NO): YES